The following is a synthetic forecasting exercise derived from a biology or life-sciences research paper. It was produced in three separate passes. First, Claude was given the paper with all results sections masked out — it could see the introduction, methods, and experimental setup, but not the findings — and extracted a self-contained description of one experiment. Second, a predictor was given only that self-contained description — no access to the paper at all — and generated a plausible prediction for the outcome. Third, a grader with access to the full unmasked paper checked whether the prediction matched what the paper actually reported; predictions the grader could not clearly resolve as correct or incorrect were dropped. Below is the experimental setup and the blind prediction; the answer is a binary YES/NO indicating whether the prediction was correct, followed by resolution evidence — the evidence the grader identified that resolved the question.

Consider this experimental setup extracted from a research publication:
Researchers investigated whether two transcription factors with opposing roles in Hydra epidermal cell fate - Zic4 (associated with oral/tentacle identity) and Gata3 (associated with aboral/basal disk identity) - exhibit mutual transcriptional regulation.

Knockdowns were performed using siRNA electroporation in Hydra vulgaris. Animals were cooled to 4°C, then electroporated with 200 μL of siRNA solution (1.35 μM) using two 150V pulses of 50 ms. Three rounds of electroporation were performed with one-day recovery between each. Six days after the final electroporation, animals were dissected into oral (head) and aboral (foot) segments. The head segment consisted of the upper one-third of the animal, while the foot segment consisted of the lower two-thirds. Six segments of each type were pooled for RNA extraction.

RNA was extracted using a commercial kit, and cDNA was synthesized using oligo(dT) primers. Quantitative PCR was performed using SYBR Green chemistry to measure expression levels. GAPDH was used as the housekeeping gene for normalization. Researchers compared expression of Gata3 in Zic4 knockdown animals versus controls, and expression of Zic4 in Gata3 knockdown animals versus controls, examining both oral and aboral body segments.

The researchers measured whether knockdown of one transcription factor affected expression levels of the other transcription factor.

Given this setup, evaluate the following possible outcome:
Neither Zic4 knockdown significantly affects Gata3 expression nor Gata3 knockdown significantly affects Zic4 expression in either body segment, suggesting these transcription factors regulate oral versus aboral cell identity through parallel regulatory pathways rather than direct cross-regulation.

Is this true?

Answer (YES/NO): NO